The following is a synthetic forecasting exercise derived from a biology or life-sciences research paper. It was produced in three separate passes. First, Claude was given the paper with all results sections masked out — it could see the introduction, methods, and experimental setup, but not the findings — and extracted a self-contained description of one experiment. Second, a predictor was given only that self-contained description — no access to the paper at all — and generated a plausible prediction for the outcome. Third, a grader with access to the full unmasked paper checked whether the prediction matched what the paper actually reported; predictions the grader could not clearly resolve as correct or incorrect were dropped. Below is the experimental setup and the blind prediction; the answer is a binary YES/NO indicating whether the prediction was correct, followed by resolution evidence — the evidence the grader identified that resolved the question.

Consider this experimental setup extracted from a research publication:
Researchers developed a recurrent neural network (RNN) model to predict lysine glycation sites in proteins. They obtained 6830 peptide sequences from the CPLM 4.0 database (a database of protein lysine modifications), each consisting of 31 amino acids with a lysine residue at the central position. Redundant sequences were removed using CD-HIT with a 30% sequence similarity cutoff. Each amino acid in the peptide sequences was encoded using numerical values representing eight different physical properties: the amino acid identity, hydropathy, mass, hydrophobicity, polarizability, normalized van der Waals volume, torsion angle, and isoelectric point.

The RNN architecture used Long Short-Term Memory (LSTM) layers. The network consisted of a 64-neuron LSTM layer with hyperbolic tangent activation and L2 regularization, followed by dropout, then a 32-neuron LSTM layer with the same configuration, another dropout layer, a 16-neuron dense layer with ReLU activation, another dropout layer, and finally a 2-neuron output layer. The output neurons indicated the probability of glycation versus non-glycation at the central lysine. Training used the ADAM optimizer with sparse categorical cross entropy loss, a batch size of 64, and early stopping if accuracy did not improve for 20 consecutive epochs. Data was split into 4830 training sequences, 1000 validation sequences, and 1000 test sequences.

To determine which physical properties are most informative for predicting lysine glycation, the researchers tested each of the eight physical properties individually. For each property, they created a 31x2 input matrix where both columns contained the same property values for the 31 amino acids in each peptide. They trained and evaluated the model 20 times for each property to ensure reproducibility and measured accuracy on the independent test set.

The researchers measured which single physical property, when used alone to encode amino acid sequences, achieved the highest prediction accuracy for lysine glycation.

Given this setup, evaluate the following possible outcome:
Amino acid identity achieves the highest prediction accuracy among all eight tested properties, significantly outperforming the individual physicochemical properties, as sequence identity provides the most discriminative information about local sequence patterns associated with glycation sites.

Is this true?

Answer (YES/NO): NO